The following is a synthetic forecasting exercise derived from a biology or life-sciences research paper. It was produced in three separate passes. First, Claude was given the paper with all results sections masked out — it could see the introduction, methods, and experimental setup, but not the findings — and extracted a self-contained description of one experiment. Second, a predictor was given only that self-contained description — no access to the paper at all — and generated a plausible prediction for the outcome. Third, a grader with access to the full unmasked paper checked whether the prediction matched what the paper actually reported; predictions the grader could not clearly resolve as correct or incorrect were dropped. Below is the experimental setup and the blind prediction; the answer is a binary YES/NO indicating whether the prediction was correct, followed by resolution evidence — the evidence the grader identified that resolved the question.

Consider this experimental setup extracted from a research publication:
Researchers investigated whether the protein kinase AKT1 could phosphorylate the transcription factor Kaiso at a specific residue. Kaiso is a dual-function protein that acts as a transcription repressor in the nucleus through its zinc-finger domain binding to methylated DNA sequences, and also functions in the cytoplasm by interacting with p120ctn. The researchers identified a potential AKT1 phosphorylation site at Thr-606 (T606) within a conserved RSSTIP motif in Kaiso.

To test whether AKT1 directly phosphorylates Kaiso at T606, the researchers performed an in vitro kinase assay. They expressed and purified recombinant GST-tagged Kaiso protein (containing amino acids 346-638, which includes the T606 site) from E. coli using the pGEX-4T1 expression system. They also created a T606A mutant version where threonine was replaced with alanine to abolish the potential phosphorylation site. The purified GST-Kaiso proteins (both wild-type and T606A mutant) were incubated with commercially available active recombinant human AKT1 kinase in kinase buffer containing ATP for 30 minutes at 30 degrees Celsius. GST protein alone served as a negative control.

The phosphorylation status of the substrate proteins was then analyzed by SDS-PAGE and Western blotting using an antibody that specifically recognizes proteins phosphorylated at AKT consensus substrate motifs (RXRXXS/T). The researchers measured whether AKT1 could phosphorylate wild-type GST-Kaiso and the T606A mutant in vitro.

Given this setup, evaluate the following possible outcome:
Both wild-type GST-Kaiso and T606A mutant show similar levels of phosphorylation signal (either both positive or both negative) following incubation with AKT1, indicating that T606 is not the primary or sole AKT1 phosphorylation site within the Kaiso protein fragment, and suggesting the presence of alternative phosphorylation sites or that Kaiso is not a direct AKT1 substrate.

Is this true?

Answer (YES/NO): NO